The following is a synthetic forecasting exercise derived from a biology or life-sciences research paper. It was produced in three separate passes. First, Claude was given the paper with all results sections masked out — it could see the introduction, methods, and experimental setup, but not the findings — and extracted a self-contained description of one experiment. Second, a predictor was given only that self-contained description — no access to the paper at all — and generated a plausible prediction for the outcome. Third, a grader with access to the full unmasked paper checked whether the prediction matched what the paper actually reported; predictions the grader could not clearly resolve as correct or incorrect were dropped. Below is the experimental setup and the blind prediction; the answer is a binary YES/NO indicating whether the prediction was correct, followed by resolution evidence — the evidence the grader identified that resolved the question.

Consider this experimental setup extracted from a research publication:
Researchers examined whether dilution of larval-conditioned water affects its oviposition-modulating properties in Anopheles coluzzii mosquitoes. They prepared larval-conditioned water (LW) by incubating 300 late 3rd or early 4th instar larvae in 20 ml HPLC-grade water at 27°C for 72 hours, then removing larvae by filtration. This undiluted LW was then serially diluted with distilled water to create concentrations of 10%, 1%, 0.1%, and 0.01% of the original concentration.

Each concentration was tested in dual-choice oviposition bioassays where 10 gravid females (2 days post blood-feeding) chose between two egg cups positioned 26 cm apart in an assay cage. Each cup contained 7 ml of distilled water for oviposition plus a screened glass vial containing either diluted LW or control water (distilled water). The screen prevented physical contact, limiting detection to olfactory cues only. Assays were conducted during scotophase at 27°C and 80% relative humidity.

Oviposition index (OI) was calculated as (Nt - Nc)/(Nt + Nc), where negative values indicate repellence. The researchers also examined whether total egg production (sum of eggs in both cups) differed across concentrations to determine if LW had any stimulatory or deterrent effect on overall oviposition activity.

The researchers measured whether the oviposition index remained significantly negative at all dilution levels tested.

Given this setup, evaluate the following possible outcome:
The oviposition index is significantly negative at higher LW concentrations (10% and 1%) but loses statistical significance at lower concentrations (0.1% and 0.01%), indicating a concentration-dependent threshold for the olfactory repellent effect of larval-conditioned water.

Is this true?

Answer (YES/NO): NO